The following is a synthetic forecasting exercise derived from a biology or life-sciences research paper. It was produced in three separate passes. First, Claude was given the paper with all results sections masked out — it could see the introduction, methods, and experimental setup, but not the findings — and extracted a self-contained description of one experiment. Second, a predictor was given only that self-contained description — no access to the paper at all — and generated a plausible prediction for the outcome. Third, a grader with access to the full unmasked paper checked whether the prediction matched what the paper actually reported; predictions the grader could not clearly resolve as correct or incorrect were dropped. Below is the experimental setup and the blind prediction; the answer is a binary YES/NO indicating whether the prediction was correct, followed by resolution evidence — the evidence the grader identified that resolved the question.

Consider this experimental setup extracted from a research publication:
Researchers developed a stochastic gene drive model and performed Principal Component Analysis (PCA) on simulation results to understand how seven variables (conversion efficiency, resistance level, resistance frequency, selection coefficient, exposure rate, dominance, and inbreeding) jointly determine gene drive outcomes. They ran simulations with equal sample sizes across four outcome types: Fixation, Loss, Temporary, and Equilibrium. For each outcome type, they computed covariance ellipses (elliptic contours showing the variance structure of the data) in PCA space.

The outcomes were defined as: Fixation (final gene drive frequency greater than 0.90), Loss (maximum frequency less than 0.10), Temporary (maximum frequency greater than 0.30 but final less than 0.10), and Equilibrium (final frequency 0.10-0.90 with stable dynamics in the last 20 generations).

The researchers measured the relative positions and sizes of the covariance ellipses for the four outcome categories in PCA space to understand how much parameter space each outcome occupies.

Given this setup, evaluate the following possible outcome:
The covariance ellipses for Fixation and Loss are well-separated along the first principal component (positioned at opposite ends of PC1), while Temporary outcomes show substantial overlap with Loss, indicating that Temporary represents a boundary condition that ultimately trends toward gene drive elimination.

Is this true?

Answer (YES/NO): NO